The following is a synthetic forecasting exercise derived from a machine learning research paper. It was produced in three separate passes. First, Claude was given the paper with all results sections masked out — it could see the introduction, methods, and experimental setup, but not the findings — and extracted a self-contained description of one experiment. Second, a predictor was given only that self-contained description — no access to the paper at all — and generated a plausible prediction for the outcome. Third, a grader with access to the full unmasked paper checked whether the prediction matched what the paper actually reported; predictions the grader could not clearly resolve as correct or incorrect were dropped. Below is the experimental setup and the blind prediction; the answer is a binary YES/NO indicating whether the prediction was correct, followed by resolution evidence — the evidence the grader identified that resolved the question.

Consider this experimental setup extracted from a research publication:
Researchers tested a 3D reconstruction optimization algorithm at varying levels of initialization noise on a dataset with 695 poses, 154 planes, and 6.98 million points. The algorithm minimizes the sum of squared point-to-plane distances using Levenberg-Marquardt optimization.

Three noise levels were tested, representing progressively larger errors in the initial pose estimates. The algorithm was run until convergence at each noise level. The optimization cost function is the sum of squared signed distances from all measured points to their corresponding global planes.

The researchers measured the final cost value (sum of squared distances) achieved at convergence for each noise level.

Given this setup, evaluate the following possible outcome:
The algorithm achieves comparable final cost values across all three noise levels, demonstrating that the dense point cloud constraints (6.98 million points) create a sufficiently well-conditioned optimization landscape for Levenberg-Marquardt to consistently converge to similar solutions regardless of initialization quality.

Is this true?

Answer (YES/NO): YES